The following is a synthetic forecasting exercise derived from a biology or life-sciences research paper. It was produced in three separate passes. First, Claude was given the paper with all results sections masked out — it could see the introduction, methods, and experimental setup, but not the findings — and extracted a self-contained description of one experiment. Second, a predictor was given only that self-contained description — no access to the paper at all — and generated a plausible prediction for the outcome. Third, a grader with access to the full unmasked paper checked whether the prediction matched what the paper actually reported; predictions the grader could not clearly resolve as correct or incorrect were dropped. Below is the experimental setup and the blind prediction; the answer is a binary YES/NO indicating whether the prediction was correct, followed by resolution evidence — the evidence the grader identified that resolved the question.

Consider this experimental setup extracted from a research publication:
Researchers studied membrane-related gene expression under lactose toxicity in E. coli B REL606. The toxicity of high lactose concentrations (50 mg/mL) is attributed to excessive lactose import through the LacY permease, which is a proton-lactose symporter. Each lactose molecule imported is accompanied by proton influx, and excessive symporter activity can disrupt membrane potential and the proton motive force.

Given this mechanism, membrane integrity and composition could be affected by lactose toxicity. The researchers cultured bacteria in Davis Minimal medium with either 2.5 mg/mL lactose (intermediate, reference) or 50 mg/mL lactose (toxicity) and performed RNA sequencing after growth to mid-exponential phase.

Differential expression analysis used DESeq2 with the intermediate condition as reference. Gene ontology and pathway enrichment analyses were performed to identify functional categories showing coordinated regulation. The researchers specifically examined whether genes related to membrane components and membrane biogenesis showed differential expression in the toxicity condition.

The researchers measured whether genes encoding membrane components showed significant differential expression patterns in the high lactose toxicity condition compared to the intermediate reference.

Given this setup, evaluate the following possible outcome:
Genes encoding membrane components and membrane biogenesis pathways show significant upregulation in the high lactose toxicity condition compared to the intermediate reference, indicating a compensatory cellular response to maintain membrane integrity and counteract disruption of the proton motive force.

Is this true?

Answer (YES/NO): NO